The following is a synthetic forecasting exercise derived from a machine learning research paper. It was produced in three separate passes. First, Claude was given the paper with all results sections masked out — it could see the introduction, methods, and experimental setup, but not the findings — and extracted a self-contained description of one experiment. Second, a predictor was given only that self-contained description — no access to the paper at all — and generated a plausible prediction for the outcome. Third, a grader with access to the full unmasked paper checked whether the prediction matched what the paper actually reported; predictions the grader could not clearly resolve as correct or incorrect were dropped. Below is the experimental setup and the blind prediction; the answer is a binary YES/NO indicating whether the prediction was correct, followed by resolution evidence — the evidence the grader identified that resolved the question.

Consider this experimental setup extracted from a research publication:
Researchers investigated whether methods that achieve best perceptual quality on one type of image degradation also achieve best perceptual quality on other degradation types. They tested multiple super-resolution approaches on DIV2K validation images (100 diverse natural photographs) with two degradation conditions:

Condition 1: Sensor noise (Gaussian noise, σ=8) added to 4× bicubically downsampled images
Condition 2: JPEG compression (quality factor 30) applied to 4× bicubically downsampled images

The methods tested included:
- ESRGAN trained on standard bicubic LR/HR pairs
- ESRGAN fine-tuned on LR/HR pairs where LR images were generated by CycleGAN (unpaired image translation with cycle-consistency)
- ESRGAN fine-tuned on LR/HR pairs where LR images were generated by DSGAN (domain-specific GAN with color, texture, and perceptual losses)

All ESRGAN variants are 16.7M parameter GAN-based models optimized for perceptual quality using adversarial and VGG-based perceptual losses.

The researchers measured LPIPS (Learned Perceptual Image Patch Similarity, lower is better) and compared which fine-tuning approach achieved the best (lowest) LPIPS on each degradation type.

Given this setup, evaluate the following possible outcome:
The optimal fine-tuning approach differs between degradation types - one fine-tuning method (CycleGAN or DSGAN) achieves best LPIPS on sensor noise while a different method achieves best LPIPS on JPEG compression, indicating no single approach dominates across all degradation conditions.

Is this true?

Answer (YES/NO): YES